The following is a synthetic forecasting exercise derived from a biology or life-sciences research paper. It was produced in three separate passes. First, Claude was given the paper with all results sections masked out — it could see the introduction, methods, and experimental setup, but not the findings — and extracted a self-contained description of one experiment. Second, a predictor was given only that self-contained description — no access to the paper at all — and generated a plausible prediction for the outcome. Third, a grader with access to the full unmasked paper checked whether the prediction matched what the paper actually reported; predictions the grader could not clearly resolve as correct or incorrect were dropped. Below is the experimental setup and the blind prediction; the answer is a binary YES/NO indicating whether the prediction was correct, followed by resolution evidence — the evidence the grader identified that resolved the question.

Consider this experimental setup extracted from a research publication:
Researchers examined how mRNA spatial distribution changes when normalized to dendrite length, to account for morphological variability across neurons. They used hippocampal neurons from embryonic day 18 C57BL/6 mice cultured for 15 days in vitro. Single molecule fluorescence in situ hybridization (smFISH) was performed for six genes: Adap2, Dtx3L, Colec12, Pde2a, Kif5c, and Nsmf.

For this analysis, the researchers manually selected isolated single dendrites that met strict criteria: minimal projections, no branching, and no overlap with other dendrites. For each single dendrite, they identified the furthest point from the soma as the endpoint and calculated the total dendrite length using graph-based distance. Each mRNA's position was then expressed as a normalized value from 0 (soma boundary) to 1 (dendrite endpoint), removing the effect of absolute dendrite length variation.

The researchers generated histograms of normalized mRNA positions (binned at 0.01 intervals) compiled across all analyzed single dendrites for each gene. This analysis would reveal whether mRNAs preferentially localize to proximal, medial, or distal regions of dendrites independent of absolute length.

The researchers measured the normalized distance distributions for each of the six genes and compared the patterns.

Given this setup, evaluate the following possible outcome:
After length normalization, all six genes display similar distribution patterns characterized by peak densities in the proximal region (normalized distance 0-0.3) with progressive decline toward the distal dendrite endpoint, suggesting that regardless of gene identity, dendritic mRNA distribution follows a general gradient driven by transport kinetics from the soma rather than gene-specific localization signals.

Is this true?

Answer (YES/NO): NO